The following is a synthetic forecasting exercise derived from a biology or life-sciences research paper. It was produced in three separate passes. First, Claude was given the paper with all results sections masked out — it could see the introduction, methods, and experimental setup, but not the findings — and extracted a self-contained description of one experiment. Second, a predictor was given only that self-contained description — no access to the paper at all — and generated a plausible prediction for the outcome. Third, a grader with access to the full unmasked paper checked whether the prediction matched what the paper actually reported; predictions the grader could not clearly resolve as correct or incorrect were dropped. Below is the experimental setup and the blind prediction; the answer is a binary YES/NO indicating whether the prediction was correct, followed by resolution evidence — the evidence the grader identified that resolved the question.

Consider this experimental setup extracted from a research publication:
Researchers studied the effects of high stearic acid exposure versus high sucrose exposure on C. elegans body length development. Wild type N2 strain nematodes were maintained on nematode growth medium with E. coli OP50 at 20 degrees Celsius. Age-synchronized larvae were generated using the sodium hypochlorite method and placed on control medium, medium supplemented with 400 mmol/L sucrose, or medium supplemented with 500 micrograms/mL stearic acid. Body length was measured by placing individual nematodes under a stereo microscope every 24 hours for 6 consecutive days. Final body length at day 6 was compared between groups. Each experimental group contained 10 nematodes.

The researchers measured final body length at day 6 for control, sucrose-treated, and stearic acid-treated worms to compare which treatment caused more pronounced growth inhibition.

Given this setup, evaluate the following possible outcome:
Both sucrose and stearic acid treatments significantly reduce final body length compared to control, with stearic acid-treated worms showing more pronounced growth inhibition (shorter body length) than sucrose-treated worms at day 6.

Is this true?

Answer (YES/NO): NO